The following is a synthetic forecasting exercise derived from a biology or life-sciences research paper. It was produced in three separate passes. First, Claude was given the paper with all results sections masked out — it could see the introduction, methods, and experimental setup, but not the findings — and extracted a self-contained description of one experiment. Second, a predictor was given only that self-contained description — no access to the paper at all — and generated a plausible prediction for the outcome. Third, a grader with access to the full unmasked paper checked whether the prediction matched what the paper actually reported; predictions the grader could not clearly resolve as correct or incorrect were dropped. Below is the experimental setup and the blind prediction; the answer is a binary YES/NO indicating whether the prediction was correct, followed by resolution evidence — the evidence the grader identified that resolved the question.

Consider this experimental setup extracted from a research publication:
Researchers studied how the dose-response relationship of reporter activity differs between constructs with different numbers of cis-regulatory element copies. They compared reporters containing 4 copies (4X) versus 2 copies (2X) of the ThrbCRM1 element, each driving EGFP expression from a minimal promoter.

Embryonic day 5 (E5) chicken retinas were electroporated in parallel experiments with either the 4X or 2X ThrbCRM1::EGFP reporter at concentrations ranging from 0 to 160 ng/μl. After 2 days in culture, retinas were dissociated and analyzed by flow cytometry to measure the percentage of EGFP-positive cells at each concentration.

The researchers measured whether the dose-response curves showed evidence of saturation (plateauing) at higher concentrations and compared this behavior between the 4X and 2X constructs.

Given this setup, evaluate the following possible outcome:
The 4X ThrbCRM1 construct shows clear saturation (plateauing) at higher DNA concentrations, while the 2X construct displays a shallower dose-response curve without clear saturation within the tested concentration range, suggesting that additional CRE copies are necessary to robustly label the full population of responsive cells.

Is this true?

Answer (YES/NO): YES